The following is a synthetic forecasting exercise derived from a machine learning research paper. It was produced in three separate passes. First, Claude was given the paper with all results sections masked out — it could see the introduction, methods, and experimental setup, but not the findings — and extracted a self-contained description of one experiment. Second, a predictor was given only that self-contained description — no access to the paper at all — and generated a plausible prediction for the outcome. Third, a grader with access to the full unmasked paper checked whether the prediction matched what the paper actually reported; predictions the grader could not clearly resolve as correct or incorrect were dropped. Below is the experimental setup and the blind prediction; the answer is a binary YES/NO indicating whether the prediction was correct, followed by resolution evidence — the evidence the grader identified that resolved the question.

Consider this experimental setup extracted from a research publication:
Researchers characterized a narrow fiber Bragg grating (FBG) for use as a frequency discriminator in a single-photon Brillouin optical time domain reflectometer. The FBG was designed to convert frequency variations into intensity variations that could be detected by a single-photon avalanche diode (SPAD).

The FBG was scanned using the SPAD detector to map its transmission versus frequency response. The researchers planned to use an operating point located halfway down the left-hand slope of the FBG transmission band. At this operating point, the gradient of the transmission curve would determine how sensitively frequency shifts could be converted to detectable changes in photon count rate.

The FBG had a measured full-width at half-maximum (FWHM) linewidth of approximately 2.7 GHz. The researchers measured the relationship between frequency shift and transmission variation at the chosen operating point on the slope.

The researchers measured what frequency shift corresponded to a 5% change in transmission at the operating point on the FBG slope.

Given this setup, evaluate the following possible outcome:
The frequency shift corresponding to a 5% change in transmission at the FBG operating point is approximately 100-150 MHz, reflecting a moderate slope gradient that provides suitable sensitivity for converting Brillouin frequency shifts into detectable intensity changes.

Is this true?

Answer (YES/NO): NO